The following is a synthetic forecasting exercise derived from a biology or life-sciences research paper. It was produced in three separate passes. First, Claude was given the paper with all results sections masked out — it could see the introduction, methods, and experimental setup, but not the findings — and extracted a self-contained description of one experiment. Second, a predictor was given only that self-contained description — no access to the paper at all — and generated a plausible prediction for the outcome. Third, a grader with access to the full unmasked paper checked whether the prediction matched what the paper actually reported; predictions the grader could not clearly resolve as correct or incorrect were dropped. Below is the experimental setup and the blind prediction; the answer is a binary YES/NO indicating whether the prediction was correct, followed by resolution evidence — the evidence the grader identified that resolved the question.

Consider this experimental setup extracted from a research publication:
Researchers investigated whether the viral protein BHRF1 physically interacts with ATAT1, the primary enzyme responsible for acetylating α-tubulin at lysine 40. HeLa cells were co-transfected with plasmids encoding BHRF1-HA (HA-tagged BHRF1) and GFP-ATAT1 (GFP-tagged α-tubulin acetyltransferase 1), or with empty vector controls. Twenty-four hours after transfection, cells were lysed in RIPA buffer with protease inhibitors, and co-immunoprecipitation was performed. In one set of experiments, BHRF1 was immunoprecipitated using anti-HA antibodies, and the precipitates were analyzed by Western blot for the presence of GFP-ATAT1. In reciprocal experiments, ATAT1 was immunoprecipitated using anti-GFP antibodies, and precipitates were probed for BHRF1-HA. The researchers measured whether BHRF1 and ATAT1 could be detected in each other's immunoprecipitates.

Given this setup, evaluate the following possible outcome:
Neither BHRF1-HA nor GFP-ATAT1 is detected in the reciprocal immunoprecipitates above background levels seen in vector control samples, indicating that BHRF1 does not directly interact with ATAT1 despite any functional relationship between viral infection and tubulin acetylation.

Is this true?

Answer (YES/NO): NO